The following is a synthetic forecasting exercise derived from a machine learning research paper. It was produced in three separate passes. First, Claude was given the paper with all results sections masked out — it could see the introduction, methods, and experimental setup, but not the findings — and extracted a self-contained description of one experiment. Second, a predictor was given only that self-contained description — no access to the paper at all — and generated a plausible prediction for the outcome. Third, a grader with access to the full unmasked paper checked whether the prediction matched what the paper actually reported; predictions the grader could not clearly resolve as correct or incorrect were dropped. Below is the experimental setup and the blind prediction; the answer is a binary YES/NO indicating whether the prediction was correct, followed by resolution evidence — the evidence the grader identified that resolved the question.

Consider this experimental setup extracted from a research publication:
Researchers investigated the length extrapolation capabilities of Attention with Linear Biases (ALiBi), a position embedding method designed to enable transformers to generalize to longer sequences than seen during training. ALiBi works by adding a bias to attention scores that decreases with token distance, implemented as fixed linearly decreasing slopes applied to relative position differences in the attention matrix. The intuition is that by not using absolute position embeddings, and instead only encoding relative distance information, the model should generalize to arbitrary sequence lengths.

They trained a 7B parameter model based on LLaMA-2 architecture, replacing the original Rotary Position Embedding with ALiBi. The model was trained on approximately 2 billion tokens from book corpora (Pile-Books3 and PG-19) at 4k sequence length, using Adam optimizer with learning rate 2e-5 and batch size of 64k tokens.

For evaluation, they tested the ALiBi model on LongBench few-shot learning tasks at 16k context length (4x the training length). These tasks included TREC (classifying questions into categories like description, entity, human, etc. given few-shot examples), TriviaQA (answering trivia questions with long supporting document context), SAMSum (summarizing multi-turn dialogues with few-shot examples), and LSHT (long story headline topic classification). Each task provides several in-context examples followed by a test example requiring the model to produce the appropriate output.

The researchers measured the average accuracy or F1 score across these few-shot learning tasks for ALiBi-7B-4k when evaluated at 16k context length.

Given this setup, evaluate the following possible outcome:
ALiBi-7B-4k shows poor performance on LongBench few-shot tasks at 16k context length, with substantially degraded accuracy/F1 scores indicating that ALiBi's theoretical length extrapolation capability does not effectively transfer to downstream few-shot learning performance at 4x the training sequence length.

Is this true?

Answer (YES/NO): YES